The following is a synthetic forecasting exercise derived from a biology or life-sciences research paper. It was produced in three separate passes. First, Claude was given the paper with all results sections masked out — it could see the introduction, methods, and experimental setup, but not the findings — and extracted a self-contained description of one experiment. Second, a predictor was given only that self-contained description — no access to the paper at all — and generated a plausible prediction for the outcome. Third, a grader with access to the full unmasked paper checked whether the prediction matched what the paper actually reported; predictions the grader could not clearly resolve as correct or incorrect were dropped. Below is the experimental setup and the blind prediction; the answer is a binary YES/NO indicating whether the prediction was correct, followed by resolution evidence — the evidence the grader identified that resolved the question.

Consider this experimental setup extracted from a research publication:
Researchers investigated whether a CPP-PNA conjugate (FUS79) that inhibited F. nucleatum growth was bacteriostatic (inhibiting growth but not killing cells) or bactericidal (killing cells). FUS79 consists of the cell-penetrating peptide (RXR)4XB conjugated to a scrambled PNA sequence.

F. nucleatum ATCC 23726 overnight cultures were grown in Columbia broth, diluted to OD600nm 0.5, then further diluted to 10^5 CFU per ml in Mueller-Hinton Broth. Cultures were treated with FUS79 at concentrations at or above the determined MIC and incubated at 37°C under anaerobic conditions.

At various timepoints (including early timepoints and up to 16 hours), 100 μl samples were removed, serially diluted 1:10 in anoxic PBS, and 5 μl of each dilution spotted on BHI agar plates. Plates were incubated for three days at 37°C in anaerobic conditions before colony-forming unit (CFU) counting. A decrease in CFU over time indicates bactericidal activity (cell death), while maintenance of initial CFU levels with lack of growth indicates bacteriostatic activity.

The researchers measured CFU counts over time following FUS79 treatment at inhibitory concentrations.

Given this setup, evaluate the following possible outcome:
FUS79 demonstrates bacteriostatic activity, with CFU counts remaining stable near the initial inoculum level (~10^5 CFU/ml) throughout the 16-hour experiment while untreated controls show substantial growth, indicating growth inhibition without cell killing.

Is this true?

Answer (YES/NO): NO